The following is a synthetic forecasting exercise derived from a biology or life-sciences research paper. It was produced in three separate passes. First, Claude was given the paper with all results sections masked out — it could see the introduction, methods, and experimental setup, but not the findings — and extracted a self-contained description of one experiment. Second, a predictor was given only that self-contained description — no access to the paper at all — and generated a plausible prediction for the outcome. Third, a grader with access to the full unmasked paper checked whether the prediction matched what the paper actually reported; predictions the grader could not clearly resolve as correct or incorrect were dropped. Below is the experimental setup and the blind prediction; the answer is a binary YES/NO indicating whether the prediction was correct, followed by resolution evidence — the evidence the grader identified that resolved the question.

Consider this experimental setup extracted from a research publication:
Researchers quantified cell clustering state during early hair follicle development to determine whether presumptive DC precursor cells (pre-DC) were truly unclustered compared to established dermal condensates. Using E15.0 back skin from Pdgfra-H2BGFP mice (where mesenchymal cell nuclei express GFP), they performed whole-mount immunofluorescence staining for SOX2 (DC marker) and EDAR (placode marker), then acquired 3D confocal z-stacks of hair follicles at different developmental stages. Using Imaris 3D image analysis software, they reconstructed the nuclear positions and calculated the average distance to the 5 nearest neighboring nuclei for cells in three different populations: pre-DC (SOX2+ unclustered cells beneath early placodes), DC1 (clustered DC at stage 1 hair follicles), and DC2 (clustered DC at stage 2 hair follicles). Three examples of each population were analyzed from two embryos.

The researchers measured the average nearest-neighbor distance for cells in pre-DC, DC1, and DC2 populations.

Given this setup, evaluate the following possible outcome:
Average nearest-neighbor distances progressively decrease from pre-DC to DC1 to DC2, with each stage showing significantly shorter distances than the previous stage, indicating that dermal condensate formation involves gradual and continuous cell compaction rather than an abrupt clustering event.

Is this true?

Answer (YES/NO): YES